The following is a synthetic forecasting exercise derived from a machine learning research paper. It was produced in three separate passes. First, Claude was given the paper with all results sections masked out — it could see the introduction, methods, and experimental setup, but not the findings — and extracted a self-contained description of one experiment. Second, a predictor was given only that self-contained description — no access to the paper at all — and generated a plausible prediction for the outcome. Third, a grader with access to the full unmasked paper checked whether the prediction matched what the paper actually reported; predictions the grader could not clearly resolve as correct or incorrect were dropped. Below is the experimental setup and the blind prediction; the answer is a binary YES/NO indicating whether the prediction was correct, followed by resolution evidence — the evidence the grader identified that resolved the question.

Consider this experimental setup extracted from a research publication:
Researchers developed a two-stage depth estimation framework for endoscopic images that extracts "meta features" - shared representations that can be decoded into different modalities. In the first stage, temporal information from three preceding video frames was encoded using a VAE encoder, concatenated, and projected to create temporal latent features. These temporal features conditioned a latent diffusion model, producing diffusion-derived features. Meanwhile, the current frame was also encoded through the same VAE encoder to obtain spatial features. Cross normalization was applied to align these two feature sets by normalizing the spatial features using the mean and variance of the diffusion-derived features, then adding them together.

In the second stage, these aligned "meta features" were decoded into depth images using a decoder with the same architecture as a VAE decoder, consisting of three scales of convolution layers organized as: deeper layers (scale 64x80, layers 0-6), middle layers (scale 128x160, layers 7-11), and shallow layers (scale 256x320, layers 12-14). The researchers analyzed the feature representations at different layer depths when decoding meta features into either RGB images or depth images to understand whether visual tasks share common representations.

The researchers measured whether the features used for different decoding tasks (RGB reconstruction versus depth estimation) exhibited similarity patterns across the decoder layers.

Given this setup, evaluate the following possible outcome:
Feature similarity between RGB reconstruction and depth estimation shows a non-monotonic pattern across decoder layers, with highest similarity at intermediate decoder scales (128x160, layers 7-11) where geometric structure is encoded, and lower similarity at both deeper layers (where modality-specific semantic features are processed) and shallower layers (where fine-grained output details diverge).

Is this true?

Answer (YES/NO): NO